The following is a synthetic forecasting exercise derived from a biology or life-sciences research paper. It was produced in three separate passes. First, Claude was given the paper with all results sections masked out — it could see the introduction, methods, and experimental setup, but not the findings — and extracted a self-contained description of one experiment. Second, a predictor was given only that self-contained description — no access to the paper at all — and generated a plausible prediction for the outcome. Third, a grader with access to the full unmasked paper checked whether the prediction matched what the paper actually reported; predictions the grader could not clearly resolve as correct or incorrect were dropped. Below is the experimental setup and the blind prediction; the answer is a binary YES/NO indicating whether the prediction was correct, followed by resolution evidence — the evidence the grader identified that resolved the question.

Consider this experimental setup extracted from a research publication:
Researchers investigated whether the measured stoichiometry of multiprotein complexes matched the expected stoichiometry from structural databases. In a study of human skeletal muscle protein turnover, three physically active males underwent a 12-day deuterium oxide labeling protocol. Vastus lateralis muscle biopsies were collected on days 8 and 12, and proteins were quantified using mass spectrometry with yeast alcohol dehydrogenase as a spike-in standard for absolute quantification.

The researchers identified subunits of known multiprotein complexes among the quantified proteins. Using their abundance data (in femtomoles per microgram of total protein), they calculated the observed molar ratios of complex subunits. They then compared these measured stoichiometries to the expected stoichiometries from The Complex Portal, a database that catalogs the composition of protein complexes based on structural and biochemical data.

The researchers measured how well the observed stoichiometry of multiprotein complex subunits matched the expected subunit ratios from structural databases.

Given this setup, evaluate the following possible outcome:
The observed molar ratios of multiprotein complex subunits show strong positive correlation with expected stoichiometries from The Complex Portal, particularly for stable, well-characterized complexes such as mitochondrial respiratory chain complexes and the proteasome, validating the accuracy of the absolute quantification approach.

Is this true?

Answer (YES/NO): NO